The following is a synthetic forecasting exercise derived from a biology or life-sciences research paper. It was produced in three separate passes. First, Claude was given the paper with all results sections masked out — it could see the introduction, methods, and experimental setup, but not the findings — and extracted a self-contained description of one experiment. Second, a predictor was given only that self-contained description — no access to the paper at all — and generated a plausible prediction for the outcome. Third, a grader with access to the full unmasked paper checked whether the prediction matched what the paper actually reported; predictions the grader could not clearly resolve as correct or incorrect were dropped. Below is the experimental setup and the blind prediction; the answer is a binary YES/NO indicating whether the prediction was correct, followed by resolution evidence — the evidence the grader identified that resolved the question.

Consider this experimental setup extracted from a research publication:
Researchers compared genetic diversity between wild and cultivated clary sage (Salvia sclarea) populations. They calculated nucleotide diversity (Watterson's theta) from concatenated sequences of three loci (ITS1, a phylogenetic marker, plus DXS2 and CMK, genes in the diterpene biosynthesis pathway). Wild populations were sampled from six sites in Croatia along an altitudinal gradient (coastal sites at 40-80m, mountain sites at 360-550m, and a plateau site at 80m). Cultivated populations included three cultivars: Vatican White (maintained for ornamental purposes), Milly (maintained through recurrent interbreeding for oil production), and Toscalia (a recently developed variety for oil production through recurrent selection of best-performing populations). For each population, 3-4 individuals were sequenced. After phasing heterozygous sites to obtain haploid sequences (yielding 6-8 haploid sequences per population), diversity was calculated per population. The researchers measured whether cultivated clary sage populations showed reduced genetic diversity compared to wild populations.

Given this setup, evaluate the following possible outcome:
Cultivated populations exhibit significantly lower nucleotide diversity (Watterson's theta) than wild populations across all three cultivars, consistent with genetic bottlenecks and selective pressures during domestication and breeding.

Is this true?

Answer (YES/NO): NO